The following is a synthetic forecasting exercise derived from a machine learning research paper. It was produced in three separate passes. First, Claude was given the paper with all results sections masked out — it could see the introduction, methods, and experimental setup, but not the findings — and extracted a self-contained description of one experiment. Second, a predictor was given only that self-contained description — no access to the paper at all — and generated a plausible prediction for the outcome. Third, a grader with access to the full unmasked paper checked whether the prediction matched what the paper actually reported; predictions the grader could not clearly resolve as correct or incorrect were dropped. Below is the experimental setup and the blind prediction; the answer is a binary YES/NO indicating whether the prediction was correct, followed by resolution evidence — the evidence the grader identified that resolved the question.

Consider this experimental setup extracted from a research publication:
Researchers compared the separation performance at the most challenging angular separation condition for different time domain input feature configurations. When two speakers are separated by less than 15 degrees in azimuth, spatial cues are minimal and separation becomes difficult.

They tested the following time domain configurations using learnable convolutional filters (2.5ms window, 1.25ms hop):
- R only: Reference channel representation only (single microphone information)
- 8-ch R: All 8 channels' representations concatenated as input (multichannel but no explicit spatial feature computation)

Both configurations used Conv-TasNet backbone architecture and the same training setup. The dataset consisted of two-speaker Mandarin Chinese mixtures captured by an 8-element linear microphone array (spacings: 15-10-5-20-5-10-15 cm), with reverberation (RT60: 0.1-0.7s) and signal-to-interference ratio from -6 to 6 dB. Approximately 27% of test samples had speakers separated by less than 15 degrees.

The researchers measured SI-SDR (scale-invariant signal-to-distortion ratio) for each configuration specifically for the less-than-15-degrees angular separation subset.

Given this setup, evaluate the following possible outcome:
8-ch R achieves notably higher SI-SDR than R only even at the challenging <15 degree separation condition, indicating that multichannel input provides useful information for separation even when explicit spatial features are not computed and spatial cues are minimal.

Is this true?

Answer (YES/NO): NO